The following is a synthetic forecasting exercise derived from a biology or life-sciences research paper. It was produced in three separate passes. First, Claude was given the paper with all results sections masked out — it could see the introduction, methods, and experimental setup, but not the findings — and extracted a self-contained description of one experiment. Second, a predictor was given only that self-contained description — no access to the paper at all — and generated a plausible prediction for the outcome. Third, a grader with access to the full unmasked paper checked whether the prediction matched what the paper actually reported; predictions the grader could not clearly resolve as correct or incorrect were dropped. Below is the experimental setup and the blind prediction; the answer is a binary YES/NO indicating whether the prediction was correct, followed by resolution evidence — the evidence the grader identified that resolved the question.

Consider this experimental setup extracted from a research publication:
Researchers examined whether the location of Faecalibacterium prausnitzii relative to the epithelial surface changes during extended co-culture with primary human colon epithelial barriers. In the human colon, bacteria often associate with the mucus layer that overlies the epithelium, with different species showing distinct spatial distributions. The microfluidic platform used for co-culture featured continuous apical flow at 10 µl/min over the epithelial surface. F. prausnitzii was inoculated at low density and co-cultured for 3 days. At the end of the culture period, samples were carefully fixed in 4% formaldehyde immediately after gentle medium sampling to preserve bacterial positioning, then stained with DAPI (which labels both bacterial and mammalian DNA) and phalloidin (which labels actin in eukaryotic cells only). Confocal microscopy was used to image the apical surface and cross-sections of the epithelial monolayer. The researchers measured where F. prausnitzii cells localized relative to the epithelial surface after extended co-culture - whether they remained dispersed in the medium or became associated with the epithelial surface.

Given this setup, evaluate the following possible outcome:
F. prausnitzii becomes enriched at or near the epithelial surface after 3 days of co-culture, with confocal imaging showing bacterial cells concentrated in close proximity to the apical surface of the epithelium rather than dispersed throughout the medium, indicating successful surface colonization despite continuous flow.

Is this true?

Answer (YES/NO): YES